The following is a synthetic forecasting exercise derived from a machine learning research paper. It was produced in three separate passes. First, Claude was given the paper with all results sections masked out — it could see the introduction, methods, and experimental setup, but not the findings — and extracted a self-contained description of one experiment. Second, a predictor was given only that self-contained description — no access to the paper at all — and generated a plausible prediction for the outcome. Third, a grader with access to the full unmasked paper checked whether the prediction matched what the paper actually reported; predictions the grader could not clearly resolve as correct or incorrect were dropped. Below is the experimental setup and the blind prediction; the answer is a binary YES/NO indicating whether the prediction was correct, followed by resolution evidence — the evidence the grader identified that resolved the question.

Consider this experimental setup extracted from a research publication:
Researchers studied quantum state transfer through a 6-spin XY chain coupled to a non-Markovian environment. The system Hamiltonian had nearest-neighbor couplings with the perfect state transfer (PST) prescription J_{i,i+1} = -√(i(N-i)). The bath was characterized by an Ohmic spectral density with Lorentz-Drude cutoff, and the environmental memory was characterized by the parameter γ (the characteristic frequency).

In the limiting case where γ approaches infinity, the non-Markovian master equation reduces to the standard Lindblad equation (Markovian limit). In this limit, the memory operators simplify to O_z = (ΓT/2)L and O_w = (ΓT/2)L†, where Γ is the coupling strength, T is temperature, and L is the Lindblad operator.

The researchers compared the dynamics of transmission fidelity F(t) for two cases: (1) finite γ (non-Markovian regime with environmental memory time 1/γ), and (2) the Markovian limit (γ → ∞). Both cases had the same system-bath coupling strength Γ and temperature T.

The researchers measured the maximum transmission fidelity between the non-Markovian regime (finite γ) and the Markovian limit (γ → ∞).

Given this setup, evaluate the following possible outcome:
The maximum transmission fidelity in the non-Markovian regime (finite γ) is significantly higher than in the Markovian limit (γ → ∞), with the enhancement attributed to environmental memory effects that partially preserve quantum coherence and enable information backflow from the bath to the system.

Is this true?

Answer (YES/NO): NO